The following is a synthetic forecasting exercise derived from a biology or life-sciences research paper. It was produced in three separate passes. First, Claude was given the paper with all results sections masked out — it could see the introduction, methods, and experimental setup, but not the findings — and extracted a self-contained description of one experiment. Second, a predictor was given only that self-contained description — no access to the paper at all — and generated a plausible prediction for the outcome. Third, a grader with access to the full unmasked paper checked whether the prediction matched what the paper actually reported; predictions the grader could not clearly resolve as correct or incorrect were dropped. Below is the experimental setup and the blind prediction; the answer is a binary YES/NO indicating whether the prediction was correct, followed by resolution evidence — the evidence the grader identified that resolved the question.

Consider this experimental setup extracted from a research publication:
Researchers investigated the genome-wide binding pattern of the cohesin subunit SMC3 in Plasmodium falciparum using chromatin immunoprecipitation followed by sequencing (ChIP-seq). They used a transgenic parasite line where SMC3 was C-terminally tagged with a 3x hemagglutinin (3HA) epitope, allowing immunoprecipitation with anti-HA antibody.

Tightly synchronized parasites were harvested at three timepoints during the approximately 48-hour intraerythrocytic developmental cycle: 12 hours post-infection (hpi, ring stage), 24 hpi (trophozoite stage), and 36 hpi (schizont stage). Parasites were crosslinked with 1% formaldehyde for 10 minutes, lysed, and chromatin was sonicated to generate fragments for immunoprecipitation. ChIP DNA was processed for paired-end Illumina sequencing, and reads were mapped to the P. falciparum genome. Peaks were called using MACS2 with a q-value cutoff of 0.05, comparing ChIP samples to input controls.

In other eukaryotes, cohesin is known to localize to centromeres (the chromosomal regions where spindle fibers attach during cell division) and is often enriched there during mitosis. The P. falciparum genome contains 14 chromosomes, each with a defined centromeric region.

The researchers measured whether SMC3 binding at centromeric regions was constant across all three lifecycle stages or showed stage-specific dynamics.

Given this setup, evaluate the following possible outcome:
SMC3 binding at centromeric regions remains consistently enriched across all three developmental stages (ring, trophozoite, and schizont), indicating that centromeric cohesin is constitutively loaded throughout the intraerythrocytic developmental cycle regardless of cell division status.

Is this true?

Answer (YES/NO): NO